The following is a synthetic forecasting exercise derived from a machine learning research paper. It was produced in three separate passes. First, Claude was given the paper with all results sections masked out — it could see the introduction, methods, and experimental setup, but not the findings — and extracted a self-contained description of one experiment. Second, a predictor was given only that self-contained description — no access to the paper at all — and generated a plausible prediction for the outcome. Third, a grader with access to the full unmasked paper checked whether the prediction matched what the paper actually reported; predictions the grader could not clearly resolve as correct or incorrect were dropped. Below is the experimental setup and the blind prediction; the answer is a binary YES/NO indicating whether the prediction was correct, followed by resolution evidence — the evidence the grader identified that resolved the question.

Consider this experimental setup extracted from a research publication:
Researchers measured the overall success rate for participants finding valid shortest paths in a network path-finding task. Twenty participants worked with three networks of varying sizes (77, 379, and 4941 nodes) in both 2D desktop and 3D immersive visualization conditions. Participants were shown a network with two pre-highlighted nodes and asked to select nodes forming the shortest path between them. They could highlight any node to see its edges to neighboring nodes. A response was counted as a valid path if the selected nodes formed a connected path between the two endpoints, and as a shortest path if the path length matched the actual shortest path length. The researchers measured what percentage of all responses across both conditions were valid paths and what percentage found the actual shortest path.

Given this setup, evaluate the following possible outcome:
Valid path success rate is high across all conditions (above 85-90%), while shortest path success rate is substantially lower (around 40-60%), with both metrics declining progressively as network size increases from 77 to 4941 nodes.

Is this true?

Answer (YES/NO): NO